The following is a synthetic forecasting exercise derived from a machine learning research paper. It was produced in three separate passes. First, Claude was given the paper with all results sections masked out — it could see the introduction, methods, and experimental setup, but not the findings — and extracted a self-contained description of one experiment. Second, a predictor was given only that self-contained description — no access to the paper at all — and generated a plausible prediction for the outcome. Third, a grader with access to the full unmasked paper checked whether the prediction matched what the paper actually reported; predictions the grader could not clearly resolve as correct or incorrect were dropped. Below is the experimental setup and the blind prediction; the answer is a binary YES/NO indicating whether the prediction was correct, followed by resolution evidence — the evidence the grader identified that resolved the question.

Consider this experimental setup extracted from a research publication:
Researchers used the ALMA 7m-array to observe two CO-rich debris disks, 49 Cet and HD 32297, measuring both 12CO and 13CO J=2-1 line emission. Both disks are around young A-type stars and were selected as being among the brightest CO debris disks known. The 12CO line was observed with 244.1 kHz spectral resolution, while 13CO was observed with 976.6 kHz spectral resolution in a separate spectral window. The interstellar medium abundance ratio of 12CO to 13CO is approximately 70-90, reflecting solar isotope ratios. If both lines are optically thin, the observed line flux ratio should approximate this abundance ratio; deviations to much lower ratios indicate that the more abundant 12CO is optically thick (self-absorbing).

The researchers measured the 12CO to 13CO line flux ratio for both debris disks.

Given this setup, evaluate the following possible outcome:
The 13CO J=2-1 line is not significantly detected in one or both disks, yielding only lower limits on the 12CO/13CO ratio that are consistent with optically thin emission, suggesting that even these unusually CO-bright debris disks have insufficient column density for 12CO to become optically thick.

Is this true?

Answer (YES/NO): NO